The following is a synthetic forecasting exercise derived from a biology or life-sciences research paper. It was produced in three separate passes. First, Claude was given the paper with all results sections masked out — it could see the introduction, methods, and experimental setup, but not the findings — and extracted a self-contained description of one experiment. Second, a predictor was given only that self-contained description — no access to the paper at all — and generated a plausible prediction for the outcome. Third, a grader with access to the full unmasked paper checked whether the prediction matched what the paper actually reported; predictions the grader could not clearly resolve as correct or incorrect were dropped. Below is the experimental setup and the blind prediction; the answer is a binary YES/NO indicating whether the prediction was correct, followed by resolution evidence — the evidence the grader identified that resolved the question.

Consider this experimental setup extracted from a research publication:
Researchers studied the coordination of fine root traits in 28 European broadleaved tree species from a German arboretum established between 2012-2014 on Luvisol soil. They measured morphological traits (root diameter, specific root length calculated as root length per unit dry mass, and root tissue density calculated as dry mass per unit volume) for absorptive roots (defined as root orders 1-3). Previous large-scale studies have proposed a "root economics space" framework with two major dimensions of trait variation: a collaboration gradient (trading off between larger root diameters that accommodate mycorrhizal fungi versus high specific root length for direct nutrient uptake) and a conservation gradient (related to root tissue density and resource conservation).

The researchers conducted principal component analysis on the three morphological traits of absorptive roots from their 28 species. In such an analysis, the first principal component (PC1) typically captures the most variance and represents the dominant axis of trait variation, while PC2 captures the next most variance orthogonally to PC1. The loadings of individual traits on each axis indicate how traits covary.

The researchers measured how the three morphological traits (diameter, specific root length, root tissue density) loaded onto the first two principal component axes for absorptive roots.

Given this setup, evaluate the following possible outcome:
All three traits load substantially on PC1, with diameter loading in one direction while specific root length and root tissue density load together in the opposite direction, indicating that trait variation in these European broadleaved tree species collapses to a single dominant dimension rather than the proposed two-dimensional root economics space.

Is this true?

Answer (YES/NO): NO